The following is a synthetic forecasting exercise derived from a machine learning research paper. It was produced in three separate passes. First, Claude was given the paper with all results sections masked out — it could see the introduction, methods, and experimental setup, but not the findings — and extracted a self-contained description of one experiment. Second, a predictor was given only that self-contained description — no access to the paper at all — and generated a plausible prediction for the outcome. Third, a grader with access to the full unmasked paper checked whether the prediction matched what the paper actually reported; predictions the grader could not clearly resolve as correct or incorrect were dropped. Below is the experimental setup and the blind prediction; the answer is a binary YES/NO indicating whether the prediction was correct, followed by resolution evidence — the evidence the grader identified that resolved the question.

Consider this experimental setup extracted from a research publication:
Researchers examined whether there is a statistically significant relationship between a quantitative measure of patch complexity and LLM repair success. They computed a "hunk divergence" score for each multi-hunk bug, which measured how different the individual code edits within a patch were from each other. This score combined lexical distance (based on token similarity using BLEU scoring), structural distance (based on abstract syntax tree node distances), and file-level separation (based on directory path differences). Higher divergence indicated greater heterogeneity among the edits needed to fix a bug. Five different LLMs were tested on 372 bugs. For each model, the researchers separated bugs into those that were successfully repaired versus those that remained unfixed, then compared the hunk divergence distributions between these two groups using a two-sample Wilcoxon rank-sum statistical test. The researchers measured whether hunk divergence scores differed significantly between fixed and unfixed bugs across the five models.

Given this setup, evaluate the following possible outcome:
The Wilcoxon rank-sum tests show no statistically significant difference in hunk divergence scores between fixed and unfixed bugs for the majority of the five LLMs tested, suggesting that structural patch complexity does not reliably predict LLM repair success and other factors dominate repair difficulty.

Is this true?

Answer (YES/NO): NO